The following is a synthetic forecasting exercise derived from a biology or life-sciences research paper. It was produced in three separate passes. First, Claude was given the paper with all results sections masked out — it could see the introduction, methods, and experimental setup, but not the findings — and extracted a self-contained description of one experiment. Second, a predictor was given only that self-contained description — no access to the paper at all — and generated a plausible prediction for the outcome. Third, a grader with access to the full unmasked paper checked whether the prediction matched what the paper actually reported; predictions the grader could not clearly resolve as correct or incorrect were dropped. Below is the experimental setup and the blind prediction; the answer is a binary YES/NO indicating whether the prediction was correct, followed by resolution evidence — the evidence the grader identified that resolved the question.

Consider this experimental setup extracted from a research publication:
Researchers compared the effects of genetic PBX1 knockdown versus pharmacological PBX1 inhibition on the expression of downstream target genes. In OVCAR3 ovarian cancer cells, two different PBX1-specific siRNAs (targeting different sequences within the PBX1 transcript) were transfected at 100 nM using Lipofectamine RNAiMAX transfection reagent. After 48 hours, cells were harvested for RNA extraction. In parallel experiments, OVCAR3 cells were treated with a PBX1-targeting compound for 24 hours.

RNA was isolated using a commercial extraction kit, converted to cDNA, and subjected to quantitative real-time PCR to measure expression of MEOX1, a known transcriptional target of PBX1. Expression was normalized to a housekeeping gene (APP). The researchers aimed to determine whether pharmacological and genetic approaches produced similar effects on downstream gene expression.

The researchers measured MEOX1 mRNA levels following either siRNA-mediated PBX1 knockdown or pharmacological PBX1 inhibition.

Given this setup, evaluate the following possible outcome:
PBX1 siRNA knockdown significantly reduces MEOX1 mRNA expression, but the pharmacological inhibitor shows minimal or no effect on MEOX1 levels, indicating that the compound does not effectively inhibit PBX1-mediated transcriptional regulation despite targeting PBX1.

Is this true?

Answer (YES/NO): NO